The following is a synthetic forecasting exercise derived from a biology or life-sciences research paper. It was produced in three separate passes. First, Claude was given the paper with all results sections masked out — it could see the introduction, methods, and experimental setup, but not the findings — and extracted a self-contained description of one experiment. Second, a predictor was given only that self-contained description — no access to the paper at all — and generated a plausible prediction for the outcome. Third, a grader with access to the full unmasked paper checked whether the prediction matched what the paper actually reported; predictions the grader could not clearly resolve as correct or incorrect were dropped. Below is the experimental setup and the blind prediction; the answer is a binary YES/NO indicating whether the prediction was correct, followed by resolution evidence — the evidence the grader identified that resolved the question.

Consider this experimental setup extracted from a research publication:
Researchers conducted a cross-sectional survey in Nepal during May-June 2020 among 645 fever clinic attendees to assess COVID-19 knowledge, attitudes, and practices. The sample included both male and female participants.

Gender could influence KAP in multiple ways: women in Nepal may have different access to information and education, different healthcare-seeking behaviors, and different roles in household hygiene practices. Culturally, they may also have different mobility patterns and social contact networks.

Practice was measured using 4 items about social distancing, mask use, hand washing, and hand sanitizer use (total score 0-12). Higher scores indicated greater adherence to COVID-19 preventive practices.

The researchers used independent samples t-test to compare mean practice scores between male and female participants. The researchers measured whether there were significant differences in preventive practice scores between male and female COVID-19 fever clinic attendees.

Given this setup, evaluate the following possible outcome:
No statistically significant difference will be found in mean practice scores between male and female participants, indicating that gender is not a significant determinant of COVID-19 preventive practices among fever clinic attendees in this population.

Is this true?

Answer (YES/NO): NO